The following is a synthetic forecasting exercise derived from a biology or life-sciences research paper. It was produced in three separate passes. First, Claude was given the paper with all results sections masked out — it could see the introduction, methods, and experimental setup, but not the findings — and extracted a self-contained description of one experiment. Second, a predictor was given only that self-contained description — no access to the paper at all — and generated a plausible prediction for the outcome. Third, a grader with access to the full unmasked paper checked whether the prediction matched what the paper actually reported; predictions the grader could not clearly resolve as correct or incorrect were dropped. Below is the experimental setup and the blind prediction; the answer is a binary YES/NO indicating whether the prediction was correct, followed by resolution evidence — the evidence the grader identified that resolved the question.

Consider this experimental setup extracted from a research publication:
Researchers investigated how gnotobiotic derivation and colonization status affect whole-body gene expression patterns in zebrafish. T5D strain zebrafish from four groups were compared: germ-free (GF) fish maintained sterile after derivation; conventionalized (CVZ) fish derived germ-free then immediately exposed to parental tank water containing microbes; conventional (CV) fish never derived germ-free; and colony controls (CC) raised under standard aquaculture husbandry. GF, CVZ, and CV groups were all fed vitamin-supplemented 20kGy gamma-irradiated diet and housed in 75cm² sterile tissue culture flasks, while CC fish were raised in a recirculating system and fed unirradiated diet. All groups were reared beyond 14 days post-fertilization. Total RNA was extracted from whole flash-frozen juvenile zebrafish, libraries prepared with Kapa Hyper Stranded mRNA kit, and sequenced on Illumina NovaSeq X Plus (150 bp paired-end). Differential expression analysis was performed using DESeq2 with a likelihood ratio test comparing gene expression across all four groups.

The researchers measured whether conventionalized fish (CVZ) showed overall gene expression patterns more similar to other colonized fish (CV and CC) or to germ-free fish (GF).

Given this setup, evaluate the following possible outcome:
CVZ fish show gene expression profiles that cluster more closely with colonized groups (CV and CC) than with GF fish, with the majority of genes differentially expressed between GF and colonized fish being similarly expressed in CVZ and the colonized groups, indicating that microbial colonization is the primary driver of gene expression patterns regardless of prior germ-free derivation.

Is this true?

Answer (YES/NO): NO